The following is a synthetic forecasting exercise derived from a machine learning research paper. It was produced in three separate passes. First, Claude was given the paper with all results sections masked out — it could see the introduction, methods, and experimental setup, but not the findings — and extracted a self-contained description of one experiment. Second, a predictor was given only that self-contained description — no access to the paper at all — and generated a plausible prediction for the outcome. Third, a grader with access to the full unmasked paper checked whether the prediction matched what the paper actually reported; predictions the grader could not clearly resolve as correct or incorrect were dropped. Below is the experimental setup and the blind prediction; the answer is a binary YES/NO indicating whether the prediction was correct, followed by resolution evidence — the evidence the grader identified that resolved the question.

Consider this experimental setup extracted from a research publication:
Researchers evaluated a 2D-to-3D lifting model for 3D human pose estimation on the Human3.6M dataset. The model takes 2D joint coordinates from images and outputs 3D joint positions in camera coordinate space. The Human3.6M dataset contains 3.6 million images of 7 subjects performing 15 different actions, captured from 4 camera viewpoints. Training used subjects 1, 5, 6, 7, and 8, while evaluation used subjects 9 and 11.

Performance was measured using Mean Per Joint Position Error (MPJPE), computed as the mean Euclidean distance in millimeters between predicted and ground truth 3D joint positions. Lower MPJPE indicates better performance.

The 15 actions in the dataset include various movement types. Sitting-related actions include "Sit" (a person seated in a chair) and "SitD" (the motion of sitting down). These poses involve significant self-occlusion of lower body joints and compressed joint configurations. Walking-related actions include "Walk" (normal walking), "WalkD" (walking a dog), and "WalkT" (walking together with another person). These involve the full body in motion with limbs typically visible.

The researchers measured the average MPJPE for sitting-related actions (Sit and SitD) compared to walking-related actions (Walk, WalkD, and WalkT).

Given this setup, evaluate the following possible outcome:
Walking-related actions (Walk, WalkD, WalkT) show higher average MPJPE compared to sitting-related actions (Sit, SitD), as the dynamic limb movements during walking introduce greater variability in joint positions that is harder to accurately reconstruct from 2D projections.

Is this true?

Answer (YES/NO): NO